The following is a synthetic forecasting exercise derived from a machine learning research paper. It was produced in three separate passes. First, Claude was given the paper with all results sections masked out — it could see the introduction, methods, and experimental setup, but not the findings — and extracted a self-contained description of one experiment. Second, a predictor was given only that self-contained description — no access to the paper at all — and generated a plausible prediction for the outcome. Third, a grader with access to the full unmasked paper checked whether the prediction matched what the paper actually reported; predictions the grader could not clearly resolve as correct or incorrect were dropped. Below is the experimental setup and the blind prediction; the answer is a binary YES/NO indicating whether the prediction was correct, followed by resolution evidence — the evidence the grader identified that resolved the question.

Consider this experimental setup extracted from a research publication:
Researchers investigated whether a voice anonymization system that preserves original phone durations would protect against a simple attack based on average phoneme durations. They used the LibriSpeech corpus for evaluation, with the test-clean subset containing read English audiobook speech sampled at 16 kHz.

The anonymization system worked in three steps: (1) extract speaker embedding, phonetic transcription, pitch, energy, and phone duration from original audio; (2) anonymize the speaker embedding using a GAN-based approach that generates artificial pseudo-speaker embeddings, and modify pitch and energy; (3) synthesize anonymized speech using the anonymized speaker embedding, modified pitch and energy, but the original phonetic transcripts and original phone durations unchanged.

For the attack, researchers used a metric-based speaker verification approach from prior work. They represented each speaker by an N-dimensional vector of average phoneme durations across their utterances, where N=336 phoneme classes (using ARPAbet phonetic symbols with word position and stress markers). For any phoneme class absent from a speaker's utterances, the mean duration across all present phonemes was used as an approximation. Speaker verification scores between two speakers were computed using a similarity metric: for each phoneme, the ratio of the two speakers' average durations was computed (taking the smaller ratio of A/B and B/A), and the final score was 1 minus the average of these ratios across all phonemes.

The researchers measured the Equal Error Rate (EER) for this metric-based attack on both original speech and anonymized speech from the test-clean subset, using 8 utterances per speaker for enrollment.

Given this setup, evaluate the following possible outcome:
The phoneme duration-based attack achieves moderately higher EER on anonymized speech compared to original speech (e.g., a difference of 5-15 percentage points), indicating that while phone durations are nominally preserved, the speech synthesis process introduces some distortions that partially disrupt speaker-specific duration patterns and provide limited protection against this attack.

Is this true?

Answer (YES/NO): NO